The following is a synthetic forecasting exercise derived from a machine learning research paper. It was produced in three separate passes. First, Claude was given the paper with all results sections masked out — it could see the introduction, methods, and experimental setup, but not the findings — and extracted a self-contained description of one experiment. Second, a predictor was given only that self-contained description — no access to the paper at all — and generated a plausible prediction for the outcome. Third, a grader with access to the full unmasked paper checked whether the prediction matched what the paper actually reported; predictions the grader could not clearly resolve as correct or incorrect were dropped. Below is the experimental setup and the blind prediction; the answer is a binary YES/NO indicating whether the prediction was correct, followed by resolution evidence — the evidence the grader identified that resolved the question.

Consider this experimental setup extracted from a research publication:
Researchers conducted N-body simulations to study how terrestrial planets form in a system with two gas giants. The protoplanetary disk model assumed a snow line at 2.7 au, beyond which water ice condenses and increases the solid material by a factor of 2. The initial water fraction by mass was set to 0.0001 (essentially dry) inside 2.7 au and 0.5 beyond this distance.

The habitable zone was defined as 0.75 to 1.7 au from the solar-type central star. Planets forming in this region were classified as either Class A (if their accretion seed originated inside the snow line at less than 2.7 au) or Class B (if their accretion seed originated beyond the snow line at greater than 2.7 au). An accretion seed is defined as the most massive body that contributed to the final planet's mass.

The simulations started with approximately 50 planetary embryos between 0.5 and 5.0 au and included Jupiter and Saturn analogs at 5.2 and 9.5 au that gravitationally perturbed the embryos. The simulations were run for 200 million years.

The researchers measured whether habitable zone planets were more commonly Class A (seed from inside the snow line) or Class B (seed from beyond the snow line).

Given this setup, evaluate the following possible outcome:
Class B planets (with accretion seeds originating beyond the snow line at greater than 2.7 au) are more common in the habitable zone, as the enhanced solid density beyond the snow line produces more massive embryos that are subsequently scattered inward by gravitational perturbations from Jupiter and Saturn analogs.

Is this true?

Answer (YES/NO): YES